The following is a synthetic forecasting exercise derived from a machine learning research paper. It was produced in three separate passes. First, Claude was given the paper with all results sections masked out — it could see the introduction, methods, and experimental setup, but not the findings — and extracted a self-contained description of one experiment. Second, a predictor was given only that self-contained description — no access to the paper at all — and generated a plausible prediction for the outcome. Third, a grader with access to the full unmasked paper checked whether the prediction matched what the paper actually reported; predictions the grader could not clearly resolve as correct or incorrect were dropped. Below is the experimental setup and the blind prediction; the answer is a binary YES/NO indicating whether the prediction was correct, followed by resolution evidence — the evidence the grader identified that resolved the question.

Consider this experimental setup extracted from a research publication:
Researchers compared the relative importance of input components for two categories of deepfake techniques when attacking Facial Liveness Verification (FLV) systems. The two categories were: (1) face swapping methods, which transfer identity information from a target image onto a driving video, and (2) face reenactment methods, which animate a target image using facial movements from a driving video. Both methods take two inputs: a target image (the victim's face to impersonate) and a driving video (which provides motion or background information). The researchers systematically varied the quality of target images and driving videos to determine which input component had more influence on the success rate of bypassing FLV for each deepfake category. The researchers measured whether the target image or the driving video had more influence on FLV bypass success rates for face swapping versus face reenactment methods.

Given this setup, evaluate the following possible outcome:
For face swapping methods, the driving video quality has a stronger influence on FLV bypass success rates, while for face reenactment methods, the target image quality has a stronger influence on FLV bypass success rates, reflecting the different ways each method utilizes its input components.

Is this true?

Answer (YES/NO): YES